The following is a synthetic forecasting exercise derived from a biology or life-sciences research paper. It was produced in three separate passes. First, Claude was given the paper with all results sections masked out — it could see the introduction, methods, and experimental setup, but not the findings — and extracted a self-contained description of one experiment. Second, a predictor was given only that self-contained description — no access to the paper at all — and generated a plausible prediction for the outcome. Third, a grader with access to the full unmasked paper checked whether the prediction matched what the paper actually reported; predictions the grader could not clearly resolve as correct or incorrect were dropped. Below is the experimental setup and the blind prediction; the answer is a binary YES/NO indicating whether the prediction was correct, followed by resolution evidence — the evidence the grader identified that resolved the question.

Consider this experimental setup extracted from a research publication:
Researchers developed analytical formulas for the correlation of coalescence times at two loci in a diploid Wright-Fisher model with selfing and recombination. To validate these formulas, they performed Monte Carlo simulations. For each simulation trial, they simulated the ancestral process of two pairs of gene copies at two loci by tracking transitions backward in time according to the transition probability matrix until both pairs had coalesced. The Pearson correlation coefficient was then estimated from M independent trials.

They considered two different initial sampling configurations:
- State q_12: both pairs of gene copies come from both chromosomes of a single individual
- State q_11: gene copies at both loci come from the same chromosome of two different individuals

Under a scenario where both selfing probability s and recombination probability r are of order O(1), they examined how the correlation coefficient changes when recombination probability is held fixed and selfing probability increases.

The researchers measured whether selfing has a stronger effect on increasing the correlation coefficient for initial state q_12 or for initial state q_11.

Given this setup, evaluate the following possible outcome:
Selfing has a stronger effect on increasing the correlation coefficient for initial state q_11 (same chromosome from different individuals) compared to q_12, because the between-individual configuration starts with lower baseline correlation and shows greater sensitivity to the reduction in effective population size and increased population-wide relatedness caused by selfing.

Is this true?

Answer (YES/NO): NO